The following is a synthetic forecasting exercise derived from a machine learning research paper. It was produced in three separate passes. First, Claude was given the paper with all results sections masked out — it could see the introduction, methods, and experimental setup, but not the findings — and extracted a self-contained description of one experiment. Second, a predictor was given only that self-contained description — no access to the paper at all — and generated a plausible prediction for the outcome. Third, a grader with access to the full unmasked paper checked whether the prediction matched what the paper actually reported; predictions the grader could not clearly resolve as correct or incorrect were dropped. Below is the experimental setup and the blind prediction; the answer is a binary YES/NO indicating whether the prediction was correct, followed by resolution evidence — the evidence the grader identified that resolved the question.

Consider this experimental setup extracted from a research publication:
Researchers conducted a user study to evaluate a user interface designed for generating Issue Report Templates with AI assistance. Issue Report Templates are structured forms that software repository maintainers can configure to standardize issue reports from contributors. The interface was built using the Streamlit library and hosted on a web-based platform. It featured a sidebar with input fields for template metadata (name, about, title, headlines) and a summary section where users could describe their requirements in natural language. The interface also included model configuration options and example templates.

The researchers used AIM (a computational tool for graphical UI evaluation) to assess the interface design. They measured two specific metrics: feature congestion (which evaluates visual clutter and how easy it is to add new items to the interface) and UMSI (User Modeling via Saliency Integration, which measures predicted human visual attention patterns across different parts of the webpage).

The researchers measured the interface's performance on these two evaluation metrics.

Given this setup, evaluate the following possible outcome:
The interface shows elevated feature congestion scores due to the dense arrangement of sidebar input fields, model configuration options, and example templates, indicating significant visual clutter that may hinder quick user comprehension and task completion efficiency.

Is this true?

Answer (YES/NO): NO